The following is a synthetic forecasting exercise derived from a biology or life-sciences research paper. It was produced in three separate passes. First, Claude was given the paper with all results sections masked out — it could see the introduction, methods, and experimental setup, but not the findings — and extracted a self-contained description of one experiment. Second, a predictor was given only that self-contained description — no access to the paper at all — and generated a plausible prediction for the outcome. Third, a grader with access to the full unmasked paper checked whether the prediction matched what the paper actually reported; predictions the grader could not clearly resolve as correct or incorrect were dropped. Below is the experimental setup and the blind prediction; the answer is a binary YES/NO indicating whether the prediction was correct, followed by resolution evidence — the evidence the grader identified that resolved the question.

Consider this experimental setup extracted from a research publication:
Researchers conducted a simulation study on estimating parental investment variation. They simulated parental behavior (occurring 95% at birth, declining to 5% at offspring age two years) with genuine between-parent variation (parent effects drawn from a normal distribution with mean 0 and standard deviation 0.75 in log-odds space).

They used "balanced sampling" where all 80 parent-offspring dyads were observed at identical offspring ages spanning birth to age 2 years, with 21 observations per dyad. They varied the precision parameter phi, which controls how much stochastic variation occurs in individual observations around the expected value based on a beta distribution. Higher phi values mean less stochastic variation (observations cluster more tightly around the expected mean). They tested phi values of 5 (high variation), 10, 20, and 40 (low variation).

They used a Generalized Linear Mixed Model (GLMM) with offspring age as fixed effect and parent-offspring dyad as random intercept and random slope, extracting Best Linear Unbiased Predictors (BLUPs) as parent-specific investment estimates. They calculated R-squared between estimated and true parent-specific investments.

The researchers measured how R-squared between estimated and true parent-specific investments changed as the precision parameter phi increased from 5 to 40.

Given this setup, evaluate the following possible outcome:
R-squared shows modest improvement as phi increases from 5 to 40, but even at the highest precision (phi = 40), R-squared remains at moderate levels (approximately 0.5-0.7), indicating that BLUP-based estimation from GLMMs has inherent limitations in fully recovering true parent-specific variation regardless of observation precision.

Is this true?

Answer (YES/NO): NO